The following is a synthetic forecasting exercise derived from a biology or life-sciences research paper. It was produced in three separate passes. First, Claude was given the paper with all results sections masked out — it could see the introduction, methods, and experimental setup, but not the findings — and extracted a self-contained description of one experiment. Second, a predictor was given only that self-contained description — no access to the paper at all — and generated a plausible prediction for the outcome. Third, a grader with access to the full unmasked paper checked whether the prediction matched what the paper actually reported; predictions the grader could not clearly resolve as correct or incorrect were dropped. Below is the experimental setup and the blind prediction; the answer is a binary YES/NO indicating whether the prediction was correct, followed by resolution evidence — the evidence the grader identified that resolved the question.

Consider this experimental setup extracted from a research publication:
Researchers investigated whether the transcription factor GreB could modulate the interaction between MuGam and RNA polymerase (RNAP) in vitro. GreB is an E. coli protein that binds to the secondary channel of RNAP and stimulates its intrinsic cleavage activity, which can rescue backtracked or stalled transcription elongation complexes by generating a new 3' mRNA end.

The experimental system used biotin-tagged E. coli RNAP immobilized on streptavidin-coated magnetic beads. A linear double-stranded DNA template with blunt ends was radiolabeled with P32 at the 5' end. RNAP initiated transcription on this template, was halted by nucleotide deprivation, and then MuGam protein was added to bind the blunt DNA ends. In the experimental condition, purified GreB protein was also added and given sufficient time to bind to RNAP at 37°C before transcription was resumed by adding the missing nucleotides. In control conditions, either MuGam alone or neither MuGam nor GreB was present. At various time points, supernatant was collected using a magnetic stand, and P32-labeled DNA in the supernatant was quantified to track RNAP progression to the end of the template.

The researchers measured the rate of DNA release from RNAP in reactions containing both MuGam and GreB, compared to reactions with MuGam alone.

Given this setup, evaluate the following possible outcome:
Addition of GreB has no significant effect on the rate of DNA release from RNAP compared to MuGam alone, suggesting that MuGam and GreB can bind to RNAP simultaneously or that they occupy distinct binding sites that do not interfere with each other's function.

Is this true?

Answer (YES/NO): NO